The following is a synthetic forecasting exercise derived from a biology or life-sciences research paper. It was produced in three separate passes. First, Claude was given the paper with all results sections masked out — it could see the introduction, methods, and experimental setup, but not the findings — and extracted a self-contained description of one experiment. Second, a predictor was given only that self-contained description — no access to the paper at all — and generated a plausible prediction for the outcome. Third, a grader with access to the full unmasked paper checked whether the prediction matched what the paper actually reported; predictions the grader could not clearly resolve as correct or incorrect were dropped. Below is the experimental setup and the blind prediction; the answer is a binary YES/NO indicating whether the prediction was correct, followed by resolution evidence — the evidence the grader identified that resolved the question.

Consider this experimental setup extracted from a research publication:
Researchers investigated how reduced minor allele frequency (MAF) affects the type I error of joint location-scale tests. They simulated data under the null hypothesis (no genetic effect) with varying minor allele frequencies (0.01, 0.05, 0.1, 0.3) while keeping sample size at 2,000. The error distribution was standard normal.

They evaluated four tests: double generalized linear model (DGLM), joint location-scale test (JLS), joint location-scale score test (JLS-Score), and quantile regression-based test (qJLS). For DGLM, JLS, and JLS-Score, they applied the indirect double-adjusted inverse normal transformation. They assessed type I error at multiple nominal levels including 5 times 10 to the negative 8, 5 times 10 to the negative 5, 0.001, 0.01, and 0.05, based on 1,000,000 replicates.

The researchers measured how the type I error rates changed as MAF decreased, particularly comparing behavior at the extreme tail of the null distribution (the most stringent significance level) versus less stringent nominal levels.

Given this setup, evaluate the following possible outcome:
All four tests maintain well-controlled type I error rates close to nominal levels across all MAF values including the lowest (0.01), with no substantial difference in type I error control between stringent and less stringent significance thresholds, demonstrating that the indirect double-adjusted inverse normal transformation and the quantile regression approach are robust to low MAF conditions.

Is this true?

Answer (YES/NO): NO